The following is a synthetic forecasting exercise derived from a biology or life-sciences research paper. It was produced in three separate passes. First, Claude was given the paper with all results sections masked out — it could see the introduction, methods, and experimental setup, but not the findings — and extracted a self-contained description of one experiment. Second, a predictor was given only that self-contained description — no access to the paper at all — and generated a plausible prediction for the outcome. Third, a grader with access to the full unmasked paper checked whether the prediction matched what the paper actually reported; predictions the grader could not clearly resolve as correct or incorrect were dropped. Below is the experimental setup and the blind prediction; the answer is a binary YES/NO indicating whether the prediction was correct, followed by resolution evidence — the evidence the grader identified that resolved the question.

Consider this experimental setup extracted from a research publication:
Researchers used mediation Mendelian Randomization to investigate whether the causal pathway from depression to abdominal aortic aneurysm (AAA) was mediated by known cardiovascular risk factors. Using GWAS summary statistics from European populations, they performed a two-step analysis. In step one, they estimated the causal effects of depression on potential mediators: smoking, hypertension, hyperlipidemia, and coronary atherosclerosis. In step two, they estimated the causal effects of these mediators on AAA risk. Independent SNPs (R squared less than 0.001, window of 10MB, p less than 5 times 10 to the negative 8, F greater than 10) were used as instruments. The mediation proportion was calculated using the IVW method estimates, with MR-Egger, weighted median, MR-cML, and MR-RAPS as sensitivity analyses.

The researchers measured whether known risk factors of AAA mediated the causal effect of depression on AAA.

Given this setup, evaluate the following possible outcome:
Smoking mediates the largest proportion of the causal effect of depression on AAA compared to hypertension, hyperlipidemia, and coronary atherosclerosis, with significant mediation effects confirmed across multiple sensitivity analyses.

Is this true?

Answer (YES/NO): YES